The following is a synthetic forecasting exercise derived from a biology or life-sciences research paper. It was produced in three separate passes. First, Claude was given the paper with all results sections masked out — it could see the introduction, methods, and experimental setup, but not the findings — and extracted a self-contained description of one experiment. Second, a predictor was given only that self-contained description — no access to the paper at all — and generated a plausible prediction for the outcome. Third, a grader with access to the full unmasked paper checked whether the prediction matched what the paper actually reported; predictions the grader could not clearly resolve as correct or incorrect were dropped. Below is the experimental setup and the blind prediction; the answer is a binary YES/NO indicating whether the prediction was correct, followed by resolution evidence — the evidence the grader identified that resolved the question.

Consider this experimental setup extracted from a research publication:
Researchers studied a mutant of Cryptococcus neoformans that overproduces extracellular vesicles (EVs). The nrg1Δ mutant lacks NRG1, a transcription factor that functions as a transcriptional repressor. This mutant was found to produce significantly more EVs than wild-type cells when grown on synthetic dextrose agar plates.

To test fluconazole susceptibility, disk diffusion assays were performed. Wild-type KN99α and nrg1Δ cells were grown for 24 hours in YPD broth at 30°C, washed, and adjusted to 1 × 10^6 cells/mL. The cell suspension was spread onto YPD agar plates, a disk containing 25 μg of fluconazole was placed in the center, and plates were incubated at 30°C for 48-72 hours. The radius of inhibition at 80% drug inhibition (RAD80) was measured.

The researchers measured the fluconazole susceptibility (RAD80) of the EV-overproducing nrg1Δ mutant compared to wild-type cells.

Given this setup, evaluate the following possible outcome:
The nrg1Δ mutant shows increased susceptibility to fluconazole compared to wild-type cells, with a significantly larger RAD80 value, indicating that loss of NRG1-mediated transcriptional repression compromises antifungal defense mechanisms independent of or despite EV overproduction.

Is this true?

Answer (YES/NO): NO